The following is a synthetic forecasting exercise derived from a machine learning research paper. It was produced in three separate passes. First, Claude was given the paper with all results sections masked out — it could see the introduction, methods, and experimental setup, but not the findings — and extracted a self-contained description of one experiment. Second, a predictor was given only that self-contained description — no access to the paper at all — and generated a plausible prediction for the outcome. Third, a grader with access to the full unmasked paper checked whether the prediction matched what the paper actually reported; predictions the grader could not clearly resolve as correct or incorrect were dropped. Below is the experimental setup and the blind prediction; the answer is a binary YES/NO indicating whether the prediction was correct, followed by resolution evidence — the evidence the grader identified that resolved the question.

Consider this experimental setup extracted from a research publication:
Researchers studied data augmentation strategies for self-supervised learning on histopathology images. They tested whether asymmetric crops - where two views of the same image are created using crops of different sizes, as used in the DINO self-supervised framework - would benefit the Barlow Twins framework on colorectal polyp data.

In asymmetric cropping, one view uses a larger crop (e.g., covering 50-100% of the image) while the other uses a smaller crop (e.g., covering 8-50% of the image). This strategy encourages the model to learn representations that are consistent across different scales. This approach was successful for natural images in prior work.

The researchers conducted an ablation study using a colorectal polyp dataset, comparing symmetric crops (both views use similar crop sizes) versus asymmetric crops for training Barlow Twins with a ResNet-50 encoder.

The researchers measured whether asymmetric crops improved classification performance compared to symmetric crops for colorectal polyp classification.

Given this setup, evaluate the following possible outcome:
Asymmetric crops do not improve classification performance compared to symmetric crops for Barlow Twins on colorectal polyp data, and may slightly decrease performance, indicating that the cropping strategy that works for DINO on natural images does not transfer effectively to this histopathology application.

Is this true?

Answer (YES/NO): YES